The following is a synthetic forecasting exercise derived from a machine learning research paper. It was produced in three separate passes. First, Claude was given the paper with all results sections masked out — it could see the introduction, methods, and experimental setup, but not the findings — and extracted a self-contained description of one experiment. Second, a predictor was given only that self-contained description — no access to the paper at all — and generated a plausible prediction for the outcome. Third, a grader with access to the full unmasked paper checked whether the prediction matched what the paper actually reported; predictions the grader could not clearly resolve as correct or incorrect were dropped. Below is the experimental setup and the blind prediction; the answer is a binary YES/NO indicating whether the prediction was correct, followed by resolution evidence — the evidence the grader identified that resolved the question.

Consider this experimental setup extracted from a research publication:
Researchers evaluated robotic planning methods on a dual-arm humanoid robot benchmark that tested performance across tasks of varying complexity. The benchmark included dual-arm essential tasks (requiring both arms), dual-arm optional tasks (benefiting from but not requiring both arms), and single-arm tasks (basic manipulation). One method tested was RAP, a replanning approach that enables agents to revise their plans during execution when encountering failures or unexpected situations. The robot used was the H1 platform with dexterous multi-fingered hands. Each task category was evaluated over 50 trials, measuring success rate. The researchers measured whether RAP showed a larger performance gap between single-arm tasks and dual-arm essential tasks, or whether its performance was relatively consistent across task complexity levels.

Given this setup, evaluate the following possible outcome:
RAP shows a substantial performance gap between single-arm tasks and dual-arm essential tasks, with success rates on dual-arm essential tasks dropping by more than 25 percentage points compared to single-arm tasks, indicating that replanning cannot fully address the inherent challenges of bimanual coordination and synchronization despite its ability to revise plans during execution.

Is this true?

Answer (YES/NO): NO